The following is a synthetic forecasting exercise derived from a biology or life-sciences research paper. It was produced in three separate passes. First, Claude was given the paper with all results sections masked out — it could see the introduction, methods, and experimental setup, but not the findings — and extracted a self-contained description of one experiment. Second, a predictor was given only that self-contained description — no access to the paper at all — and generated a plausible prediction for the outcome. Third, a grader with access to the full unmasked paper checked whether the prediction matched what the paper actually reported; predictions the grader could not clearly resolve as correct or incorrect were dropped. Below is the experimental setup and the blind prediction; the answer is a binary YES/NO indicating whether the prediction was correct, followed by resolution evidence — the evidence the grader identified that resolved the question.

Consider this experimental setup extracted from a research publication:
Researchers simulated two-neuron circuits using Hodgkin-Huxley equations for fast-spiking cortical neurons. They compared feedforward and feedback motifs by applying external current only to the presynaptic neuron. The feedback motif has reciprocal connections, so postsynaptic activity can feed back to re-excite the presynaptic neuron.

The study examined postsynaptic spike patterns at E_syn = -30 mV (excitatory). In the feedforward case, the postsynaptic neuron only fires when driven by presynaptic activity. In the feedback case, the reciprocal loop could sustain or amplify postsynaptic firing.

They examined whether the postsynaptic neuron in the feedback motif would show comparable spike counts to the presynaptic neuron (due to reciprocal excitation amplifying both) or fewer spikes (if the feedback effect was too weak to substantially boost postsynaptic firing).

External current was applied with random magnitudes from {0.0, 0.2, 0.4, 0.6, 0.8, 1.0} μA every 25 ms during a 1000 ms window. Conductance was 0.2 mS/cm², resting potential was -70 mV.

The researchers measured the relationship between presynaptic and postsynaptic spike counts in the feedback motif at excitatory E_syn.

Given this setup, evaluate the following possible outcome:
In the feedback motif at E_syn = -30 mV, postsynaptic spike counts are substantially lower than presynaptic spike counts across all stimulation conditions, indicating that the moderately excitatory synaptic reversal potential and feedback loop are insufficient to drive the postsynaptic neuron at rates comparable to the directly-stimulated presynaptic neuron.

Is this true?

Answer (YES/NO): NO